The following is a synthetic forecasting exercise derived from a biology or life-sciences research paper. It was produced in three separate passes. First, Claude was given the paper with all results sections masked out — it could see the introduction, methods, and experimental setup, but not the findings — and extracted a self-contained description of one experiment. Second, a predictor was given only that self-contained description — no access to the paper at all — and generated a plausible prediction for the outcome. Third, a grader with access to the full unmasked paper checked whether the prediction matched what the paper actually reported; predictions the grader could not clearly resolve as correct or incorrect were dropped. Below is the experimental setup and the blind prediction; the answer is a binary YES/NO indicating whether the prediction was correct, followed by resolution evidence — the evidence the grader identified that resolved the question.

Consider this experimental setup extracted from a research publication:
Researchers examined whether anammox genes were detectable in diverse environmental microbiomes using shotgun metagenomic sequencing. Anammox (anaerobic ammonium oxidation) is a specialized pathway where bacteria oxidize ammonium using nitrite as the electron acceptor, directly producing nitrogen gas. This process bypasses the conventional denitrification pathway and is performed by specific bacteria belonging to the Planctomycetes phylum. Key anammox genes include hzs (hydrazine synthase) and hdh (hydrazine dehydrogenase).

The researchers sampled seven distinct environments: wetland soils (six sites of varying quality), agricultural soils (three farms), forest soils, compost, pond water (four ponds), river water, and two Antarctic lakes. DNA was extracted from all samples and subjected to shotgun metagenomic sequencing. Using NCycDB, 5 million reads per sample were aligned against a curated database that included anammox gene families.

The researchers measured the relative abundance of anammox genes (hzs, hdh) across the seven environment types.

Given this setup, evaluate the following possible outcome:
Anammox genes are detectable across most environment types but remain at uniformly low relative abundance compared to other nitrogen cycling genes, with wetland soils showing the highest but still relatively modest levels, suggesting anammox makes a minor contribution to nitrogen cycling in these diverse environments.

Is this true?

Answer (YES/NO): NO